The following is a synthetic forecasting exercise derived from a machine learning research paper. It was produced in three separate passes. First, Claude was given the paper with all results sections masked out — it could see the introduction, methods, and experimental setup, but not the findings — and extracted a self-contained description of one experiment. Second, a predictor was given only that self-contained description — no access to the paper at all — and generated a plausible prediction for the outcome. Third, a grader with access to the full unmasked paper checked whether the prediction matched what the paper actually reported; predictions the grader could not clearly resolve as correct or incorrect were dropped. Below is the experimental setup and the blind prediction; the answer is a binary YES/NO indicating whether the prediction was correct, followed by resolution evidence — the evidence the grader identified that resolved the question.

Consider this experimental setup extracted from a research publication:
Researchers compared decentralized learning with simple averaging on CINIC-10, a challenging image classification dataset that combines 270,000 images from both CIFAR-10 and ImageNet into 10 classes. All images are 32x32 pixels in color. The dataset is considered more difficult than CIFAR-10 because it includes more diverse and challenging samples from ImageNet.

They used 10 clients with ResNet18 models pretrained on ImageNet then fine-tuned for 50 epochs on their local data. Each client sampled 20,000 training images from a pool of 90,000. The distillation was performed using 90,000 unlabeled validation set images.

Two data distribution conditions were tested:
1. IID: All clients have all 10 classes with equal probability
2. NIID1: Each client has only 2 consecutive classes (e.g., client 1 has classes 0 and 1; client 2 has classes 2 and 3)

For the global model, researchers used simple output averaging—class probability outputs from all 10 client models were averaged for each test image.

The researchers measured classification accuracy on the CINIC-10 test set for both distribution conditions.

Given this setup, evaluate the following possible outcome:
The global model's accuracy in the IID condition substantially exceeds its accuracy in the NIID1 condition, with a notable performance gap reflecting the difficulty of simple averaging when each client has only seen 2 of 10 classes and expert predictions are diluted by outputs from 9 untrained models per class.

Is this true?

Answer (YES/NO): YES